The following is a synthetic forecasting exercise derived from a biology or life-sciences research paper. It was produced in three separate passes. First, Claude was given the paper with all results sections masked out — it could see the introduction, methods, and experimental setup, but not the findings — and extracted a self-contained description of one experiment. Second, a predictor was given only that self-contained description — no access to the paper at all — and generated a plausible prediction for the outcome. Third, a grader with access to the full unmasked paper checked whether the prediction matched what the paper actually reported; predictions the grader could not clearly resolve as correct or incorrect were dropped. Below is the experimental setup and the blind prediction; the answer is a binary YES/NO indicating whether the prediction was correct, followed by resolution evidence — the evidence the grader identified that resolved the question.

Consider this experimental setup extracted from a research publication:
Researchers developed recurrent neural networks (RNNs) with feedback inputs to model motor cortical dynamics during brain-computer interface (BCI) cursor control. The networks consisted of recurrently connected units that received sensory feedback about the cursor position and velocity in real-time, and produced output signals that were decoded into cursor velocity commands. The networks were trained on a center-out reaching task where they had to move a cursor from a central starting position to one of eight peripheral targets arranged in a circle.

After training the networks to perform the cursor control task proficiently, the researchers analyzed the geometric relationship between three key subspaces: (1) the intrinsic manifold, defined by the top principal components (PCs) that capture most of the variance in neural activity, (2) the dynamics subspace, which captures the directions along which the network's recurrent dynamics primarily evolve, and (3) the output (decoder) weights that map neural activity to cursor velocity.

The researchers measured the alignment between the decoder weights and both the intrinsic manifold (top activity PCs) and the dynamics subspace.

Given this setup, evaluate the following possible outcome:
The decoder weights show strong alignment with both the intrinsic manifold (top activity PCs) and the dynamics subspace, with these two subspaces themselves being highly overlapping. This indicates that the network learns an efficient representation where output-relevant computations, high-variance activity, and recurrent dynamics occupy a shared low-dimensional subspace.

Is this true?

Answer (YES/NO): NO